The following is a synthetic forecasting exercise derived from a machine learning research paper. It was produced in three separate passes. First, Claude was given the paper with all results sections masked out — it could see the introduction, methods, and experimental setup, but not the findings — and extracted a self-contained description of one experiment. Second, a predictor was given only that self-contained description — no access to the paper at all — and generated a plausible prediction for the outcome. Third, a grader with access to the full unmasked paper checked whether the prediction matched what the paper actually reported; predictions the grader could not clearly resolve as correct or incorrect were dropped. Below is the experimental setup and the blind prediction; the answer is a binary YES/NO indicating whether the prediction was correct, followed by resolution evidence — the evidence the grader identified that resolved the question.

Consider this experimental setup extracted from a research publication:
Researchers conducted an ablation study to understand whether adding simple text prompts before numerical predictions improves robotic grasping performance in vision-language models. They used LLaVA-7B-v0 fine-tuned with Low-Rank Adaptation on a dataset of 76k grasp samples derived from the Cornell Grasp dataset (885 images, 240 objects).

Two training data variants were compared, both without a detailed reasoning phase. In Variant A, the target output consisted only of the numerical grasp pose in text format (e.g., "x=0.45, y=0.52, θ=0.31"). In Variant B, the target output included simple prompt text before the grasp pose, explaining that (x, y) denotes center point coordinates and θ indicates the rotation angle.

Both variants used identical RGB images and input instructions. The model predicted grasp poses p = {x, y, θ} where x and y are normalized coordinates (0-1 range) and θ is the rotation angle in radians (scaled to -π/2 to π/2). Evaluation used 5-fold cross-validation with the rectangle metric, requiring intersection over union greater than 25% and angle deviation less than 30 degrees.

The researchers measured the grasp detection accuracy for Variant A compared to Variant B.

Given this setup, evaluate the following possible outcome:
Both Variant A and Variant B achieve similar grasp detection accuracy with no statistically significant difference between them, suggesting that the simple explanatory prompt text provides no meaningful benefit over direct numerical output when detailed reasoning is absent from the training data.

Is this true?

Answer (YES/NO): NO